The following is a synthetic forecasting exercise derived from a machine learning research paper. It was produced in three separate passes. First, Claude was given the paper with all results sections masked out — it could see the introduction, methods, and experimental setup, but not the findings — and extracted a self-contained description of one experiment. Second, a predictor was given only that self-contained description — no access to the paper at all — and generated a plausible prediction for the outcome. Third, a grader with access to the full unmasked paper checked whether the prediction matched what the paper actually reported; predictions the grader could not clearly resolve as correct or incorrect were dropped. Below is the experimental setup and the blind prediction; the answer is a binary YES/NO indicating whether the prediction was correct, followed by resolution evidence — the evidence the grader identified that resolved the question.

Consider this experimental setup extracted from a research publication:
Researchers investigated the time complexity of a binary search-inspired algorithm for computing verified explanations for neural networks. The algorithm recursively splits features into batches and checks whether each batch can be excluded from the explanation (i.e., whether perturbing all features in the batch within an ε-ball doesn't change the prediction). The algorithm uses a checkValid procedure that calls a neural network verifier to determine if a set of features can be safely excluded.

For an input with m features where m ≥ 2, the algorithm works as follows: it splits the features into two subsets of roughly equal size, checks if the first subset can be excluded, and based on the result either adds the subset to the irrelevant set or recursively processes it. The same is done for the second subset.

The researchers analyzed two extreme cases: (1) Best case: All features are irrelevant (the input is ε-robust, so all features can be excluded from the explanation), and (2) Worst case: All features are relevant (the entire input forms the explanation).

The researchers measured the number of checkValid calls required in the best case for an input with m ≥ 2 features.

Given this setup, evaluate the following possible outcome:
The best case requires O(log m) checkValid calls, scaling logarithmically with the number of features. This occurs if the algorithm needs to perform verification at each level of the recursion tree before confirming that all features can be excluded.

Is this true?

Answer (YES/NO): NO